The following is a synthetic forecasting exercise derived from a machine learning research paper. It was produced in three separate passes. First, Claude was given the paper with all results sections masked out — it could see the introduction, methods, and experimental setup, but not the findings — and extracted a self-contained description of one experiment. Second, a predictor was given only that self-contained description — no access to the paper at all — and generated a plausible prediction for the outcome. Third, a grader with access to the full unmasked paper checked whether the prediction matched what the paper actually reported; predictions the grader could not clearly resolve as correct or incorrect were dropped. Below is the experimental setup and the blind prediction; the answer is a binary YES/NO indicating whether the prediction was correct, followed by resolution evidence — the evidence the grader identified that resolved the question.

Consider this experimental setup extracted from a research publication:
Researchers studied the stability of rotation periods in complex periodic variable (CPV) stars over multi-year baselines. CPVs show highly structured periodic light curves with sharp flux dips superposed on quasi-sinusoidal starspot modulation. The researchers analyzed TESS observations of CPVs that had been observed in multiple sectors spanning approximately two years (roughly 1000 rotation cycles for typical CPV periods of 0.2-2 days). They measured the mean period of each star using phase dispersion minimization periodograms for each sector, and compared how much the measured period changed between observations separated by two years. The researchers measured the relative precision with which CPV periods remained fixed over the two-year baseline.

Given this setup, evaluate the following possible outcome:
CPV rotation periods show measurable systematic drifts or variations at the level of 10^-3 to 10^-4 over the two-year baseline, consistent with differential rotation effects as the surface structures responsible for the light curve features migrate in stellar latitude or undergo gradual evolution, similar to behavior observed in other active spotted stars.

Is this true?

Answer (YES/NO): NO